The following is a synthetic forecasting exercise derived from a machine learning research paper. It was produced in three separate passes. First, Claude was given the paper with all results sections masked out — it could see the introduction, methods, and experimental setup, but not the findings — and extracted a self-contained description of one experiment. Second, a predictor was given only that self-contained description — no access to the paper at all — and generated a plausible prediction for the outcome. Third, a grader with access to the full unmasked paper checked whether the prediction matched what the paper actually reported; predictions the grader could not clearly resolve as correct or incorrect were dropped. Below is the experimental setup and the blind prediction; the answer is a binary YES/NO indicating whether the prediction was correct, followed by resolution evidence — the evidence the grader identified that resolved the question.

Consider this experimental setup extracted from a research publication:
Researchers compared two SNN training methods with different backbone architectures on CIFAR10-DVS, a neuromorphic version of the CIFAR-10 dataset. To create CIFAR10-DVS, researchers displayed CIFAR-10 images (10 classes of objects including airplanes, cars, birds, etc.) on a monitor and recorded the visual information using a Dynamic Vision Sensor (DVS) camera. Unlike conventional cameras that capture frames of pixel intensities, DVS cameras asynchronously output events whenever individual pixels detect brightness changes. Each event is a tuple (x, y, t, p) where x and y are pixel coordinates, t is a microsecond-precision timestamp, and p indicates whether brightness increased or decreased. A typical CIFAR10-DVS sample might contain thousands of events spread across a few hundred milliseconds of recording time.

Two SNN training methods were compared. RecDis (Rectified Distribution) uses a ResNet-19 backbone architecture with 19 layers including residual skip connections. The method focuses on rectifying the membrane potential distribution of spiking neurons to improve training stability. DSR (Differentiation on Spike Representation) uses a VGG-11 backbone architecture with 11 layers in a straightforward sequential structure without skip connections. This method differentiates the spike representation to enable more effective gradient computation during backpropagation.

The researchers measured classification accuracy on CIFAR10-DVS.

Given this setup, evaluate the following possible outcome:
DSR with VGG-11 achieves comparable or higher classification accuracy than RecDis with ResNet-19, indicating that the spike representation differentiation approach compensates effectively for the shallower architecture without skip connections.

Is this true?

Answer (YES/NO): YES